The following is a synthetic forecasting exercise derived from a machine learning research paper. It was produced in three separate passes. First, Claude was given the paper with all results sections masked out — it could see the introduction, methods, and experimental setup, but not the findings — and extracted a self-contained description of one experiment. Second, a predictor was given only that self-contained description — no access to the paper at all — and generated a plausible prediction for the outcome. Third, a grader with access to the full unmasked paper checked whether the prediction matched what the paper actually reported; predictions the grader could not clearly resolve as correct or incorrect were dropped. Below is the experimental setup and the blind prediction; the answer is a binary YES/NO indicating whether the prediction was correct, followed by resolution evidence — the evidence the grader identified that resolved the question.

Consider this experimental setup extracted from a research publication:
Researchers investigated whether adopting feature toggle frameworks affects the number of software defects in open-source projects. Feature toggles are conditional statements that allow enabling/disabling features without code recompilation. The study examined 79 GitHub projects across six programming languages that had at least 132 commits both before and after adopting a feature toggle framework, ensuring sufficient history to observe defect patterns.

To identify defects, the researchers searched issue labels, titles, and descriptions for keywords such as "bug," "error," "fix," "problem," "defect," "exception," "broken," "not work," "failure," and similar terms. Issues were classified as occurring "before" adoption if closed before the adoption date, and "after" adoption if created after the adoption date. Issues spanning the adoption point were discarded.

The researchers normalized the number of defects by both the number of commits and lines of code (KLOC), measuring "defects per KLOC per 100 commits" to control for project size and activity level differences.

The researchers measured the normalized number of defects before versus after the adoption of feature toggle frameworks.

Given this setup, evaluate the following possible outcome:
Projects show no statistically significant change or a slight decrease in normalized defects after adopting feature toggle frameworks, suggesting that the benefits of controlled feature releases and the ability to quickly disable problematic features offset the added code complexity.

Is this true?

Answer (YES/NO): NO